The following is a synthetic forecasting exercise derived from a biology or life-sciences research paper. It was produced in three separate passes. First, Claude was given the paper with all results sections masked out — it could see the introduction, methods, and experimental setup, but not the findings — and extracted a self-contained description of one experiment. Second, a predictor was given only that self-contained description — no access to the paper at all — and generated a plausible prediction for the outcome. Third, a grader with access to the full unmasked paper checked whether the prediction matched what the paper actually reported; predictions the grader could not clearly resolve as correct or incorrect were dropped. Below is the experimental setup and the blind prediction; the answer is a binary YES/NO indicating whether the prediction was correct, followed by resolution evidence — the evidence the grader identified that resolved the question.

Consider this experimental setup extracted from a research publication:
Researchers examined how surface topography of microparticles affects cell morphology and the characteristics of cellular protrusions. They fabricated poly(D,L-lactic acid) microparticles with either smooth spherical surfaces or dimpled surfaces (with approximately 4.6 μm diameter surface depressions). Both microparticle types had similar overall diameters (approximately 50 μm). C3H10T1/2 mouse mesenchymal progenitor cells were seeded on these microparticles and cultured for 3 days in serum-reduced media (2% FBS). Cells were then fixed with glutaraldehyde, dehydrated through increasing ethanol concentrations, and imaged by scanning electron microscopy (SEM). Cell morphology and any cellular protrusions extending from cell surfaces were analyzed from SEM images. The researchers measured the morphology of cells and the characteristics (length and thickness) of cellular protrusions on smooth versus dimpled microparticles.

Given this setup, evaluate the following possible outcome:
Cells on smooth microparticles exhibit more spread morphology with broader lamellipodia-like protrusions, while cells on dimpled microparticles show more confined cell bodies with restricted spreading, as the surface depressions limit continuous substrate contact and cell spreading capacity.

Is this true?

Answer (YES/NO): NO